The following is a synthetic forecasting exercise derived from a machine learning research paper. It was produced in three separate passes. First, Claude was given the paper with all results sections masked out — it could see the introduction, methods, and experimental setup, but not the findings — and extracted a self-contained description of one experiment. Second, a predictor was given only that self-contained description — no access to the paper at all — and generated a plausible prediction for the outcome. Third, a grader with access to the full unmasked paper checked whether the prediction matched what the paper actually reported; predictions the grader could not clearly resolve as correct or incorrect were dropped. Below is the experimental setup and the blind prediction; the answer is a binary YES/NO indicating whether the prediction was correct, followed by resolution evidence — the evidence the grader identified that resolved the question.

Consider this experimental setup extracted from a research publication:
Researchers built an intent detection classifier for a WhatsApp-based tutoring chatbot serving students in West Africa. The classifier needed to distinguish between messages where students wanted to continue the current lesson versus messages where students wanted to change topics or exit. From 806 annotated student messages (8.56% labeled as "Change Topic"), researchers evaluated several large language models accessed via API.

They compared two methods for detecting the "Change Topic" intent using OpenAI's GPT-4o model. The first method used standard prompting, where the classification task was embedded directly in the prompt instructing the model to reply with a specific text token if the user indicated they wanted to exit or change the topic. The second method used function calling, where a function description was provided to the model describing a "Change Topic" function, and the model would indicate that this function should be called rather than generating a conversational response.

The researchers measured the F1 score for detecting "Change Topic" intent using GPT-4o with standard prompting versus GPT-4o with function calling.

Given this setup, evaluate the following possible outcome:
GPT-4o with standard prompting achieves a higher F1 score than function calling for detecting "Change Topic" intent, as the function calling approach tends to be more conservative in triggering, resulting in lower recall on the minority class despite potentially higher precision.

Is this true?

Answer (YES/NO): NO